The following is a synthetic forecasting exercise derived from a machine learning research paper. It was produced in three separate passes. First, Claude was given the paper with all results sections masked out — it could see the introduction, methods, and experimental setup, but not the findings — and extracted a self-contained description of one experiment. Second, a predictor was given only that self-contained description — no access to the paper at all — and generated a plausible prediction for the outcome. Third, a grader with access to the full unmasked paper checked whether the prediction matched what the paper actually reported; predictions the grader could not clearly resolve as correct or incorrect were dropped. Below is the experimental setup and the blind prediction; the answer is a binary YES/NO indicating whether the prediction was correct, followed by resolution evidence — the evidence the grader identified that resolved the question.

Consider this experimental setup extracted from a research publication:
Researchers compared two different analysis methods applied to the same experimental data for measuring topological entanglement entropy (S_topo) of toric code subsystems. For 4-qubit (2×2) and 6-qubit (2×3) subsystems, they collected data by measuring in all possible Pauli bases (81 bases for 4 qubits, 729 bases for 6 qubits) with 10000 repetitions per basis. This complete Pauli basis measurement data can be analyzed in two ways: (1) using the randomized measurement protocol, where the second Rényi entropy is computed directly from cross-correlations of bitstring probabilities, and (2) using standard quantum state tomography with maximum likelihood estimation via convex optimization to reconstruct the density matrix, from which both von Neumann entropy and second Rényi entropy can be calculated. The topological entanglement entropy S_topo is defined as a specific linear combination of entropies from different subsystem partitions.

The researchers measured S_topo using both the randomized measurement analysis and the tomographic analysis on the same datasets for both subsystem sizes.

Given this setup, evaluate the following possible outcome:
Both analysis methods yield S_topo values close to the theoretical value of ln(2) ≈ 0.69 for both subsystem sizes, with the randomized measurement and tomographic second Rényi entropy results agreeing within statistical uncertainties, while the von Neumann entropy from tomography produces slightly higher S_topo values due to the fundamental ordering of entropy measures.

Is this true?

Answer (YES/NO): NO